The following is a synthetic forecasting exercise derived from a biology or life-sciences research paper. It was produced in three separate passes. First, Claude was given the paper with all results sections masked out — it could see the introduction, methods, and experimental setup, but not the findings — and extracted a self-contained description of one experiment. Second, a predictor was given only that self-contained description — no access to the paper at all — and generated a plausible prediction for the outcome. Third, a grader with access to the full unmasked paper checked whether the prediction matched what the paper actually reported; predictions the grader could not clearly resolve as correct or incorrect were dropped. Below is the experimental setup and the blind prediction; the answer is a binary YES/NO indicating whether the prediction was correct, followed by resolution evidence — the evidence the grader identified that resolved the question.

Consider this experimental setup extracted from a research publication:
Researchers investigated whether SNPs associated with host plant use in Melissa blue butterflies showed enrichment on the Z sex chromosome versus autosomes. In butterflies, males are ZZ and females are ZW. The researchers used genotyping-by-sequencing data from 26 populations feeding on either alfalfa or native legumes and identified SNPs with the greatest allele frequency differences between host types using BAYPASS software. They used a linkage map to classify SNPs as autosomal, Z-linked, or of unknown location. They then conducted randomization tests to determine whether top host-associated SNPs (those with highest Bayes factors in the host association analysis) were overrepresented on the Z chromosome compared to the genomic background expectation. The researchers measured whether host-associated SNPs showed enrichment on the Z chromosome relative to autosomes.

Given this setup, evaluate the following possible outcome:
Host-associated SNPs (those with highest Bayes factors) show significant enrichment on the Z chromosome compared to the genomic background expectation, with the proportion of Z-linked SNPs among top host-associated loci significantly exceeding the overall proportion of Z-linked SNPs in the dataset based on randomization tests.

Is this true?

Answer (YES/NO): YES